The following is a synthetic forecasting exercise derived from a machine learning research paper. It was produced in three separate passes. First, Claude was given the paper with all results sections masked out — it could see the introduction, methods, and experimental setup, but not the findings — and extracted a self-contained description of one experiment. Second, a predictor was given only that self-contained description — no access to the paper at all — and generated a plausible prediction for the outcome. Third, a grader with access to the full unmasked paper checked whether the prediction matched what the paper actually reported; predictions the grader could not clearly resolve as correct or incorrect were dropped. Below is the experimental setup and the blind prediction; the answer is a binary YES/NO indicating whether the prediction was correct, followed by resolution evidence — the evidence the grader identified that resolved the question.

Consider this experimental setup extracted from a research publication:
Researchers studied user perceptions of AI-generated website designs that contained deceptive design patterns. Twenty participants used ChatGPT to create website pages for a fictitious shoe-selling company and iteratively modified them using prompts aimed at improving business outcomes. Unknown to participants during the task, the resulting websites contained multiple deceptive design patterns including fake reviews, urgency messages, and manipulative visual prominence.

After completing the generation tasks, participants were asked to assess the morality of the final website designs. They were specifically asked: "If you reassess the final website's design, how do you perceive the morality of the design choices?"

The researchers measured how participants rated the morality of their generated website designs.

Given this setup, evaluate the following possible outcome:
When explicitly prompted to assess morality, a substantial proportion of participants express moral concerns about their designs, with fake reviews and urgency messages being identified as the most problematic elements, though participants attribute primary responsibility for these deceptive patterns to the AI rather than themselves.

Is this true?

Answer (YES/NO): NO